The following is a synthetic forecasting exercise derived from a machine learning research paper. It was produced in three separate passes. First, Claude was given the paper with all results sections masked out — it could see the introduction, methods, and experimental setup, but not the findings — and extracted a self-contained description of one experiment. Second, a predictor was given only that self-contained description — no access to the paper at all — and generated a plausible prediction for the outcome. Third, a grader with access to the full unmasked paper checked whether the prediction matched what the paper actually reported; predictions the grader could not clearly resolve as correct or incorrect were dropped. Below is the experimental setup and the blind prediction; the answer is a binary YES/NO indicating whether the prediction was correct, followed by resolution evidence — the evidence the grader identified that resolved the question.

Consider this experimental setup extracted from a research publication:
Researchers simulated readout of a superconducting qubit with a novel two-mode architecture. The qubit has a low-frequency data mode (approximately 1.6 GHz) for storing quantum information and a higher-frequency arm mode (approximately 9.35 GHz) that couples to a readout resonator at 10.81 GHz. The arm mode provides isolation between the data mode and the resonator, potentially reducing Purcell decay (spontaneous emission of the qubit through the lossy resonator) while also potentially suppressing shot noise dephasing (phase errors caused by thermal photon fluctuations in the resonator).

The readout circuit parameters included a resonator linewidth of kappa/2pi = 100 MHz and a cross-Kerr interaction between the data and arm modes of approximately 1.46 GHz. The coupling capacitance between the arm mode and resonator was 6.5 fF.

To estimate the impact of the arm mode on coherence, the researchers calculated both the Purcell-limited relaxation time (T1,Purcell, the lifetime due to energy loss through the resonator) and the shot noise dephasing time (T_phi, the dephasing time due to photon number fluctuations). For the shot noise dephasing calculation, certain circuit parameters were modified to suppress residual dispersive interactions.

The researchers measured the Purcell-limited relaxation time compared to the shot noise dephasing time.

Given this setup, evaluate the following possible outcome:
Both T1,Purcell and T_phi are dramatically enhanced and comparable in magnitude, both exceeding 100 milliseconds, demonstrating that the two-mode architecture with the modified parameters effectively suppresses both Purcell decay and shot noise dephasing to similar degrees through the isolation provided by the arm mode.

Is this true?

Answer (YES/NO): NO